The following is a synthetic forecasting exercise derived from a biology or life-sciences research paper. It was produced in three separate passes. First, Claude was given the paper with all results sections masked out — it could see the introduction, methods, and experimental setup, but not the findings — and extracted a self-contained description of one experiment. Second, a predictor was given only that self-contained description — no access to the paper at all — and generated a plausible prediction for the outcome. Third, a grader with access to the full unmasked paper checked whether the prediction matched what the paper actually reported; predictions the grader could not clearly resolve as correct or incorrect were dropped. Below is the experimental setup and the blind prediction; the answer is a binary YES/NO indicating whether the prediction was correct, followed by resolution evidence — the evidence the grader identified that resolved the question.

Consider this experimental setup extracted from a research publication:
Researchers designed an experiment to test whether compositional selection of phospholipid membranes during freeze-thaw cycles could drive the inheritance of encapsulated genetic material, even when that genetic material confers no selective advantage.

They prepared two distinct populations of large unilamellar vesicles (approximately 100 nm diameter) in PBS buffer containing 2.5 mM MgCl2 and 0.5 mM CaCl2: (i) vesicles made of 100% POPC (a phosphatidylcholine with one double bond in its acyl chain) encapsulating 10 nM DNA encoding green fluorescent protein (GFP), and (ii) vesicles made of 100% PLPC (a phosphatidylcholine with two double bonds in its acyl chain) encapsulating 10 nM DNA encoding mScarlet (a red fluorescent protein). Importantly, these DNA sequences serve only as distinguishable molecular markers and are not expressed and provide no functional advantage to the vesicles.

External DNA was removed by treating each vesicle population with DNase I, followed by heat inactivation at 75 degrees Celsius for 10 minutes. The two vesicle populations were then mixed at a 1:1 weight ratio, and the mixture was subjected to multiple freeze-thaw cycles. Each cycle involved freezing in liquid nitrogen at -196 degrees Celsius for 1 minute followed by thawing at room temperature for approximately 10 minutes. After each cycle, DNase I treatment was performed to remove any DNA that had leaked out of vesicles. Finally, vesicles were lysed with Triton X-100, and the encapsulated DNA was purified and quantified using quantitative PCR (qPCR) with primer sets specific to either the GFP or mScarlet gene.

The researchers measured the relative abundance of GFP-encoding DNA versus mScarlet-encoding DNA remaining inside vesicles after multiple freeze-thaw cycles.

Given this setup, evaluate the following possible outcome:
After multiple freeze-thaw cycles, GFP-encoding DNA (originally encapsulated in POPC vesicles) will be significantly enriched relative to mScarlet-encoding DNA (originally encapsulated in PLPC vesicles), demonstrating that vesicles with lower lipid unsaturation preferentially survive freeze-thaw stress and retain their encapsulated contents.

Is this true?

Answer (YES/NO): NO